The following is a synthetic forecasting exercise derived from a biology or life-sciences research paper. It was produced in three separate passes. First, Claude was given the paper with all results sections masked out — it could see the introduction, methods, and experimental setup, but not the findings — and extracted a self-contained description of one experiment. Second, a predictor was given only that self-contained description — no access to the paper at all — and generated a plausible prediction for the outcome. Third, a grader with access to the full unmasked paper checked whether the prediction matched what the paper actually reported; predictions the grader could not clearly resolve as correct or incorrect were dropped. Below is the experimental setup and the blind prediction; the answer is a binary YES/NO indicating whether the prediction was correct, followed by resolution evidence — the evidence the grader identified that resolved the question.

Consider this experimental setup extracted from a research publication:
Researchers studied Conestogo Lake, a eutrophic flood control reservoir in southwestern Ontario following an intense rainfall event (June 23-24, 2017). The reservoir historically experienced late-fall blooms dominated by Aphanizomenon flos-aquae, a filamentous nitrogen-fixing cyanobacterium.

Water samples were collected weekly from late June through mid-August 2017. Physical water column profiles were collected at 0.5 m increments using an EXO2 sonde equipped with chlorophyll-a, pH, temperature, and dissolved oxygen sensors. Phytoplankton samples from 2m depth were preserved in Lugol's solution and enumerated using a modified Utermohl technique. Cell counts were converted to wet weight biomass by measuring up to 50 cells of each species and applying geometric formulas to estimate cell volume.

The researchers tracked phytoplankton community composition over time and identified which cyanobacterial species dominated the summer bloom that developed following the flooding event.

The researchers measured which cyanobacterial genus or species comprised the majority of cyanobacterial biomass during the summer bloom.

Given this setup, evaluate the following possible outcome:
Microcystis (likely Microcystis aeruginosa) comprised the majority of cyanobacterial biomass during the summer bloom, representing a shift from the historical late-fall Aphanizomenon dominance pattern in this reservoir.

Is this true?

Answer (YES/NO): NO